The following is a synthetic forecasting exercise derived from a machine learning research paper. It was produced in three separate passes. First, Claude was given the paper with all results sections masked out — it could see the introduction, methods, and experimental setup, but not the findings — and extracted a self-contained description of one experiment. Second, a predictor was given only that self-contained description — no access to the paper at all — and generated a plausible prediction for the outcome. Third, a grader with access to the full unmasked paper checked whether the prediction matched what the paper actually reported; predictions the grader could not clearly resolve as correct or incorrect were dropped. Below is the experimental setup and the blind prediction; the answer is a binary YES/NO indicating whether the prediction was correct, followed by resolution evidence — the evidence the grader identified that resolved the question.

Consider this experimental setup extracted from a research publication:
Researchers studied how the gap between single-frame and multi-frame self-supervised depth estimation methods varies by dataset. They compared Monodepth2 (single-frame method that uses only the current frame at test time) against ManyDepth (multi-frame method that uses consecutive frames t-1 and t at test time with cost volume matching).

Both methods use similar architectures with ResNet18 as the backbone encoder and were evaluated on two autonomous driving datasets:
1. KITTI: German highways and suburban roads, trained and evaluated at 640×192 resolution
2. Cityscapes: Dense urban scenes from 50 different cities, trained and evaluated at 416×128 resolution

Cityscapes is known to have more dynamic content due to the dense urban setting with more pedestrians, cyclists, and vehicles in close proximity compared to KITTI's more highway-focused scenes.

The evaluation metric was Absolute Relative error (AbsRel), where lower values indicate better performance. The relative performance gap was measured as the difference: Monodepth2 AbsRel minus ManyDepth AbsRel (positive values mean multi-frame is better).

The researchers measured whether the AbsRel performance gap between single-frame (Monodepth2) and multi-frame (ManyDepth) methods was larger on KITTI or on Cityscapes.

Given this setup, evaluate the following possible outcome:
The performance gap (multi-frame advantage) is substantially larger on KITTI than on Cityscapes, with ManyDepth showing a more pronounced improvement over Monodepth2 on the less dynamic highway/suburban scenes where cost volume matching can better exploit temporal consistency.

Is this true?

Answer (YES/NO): NO